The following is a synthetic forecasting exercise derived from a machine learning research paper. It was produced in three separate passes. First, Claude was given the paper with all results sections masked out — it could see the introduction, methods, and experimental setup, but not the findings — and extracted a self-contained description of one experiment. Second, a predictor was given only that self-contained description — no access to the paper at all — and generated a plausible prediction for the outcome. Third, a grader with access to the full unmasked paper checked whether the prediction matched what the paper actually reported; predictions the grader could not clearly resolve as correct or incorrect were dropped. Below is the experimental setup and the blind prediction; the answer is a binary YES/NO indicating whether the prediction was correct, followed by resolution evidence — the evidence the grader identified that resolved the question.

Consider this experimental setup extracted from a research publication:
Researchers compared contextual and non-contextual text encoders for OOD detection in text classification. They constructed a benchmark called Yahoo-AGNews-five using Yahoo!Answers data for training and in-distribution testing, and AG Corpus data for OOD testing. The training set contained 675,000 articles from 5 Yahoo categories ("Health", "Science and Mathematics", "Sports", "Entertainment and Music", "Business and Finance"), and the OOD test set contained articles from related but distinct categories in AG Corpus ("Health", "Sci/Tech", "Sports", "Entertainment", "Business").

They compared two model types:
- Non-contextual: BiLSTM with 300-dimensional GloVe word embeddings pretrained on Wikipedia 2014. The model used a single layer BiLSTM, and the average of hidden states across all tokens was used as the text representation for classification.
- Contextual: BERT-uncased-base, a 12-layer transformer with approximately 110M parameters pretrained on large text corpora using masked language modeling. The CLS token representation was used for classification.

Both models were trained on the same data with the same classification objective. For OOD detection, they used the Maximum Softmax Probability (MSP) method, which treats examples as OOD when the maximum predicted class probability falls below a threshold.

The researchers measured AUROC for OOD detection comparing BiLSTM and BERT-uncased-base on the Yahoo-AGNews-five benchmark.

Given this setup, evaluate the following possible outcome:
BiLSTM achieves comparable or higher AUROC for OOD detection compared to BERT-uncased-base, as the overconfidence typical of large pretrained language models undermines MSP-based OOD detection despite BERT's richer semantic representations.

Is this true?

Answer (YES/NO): NO